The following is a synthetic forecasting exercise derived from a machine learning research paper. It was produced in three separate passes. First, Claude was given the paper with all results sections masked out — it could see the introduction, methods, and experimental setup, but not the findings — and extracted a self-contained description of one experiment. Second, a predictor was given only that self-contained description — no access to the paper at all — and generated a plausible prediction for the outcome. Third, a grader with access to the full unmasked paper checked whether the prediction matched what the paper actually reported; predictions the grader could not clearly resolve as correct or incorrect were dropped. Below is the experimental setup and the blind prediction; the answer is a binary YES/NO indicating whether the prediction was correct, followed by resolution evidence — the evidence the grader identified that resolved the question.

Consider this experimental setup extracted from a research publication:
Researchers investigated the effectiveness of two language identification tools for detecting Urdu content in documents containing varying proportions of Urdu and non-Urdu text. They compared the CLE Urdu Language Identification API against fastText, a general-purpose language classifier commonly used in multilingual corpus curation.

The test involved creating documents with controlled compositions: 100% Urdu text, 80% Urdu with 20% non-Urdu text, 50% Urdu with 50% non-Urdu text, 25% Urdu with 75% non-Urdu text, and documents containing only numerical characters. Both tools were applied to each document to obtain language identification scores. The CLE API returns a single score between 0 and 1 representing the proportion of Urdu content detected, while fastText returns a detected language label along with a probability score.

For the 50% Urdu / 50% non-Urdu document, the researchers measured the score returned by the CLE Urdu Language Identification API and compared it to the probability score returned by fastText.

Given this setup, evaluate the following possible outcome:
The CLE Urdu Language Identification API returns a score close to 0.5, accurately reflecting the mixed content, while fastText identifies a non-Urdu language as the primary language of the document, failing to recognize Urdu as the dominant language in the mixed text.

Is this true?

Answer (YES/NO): NO